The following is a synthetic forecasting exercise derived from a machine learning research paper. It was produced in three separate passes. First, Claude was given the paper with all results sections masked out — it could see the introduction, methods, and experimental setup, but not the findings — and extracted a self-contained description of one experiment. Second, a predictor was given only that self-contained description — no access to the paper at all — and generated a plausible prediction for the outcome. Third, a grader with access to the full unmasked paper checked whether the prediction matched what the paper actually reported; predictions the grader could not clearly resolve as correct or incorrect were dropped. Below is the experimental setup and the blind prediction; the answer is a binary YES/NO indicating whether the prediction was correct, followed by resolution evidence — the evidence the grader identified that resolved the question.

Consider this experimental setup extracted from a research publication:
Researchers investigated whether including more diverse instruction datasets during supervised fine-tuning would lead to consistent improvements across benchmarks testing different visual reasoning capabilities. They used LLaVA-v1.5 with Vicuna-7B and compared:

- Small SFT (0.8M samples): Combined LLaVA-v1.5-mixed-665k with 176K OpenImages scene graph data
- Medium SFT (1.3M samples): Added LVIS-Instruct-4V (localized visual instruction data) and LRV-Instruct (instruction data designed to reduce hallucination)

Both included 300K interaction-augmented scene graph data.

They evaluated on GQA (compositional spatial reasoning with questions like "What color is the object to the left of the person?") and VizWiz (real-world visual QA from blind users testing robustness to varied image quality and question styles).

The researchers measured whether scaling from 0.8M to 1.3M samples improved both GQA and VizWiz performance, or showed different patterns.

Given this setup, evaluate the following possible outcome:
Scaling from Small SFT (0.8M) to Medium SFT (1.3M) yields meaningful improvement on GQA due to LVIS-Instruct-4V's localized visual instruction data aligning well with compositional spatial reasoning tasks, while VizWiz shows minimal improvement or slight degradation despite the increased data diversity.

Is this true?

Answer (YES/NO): NO